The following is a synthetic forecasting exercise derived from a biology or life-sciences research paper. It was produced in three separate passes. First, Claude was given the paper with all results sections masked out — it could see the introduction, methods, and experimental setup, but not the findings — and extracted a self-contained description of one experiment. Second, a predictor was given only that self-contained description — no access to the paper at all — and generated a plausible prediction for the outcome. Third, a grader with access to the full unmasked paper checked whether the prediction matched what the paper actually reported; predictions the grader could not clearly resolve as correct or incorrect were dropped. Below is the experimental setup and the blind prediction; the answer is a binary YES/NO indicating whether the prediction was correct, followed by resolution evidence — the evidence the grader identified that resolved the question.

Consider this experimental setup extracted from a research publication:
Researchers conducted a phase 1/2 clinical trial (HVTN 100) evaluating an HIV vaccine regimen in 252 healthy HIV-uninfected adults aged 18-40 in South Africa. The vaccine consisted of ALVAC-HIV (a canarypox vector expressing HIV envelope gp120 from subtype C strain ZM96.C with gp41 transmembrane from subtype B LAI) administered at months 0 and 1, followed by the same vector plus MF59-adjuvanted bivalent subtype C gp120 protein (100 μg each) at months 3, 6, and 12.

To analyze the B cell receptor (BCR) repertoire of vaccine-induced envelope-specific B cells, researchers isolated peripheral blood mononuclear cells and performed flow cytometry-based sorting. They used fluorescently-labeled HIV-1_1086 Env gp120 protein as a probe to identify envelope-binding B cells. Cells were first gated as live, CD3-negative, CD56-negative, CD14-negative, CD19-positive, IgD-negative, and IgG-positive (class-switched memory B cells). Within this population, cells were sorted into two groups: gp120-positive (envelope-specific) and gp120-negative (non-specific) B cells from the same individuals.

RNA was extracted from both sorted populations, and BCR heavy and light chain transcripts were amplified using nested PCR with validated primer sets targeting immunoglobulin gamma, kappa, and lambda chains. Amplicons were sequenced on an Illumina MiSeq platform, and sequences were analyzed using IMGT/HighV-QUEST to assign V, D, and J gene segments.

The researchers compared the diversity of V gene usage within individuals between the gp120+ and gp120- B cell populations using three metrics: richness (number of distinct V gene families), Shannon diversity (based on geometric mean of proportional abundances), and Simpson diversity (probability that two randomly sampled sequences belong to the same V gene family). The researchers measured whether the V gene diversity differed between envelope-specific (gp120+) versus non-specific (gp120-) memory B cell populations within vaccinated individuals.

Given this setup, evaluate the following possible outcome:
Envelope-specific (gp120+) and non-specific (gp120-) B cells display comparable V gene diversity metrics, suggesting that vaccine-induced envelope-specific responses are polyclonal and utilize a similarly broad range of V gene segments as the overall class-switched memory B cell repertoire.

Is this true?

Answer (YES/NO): NO